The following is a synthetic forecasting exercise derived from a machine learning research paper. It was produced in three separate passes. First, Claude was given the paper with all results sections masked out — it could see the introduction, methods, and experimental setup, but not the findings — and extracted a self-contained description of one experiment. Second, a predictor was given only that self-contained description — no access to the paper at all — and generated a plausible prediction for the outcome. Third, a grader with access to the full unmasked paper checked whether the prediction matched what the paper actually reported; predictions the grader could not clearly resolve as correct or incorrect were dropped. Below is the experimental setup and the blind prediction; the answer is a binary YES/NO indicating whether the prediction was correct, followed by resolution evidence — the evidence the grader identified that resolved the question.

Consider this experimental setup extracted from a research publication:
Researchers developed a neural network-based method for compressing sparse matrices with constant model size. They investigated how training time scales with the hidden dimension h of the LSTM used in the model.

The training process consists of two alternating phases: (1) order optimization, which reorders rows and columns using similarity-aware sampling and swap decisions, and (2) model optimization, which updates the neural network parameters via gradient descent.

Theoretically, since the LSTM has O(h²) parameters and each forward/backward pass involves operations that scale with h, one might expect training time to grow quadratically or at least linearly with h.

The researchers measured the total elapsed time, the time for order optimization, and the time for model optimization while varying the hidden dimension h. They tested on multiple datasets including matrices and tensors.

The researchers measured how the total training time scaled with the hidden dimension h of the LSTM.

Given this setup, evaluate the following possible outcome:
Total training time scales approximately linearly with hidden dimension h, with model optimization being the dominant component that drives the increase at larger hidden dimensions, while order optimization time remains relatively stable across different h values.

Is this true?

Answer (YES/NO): NO